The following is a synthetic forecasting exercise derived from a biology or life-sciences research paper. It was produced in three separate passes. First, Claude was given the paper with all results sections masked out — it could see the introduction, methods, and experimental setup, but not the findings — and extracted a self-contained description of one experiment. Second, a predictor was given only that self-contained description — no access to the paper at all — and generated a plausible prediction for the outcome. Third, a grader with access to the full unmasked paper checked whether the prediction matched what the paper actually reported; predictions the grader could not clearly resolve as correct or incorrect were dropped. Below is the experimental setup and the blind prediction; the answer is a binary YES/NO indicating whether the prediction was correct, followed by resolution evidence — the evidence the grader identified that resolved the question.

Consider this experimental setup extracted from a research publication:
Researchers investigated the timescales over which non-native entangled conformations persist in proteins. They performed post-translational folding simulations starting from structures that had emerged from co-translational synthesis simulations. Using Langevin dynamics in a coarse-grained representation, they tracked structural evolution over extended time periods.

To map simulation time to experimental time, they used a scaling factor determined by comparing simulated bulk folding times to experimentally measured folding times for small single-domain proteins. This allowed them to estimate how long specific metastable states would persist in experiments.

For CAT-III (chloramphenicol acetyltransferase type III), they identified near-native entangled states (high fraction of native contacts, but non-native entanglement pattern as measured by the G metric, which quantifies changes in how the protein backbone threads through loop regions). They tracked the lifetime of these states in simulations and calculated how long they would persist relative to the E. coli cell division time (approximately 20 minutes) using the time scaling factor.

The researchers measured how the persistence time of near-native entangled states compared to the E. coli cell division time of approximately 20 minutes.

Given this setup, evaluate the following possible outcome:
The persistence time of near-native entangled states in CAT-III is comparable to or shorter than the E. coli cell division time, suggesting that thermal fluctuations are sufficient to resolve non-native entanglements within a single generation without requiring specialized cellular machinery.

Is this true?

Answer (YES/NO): NO